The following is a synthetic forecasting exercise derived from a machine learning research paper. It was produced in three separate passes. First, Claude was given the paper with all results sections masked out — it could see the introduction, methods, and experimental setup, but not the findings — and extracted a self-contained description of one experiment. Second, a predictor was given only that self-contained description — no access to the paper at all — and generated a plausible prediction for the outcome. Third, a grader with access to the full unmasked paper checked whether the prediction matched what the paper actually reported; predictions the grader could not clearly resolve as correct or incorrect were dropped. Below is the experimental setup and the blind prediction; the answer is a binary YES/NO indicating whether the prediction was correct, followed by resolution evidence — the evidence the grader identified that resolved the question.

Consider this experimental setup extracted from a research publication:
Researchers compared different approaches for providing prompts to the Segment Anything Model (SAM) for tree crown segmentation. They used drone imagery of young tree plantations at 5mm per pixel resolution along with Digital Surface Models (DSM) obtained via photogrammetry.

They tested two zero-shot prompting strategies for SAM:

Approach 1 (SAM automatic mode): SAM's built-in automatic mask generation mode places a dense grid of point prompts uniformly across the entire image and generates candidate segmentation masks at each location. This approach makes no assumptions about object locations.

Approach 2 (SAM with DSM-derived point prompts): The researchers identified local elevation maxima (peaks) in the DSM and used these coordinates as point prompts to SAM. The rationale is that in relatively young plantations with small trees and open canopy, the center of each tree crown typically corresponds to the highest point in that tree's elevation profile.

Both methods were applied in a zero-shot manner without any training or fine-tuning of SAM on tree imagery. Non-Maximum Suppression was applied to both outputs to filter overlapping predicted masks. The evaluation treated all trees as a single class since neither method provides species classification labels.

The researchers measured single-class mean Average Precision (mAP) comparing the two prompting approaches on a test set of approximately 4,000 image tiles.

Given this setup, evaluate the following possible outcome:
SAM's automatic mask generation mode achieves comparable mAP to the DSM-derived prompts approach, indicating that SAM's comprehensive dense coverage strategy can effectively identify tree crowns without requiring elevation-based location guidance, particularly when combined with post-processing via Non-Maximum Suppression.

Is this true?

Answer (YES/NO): NO